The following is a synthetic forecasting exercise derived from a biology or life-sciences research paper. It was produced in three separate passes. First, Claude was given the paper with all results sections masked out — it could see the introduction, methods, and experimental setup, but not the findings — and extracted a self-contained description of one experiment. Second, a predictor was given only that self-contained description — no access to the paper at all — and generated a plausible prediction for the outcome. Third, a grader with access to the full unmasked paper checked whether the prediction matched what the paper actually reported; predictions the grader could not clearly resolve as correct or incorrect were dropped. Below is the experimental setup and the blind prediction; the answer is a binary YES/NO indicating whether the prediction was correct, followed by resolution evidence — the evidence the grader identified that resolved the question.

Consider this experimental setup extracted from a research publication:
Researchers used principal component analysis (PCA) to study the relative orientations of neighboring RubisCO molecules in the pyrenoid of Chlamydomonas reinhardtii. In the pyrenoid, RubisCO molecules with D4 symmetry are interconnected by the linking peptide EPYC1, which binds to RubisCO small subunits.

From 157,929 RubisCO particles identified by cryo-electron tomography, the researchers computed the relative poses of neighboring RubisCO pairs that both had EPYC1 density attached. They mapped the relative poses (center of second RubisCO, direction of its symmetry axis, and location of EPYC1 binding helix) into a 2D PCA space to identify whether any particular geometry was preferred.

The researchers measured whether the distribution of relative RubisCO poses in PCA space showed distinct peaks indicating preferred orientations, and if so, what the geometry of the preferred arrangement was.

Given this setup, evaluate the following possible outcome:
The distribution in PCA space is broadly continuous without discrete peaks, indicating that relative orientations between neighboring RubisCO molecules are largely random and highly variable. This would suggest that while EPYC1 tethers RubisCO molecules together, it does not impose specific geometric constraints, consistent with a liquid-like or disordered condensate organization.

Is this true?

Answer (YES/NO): NO